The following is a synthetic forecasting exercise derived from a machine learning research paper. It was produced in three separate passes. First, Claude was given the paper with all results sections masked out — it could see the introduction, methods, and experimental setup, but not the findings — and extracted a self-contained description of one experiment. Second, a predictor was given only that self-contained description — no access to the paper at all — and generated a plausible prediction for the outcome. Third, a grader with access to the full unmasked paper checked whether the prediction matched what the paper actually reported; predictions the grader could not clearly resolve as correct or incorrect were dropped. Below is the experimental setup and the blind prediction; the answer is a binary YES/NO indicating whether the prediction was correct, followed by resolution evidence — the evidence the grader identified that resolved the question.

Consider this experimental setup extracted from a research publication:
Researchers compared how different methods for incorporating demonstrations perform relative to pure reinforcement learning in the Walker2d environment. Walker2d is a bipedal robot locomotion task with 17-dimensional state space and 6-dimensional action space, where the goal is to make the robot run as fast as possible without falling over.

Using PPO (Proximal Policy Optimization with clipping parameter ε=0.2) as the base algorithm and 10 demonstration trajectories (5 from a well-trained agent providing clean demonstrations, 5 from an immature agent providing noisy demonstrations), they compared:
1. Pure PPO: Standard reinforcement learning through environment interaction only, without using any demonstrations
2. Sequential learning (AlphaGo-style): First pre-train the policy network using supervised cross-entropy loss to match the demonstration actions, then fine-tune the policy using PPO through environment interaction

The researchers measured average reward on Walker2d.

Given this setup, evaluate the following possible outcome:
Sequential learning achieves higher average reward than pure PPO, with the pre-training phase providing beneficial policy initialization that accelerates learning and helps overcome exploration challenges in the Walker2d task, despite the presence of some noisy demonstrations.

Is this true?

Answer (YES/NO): NO